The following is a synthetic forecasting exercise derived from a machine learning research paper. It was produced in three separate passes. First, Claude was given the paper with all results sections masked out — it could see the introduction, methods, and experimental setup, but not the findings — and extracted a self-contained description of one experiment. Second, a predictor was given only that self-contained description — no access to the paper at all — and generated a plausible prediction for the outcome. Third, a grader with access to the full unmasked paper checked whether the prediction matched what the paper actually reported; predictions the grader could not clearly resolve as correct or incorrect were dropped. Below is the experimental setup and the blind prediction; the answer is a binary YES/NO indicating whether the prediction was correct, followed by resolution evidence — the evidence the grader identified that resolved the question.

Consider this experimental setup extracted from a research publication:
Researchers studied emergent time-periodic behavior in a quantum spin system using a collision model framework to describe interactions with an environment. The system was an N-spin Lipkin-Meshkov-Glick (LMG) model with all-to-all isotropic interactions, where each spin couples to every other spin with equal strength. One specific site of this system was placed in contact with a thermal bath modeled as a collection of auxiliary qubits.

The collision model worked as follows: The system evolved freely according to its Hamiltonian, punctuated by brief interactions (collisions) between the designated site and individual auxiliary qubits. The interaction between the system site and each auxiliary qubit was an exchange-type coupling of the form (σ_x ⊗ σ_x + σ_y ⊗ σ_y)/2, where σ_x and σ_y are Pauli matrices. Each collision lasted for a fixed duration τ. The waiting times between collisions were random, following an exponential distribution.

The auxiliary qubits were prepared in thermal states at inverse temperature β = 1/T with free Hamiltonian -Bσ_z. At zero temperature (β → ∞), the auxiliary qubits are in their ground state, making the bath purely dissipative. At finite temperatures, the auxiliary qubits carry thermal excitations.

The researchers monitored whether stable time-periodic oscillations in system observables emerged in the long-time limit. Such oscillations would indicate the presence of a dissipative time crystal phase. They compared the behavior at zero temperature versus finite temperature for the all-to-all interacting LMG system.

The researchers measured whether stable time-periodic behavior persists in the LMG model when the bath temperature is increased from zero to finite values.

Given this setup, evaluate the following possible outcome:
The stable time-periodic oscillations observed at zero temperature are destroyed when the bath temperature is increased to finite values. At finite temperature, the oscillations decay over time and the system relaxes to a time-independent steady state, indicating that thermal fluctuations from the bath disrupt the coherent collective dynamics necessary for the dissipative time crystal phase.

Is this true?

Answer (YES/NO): YES